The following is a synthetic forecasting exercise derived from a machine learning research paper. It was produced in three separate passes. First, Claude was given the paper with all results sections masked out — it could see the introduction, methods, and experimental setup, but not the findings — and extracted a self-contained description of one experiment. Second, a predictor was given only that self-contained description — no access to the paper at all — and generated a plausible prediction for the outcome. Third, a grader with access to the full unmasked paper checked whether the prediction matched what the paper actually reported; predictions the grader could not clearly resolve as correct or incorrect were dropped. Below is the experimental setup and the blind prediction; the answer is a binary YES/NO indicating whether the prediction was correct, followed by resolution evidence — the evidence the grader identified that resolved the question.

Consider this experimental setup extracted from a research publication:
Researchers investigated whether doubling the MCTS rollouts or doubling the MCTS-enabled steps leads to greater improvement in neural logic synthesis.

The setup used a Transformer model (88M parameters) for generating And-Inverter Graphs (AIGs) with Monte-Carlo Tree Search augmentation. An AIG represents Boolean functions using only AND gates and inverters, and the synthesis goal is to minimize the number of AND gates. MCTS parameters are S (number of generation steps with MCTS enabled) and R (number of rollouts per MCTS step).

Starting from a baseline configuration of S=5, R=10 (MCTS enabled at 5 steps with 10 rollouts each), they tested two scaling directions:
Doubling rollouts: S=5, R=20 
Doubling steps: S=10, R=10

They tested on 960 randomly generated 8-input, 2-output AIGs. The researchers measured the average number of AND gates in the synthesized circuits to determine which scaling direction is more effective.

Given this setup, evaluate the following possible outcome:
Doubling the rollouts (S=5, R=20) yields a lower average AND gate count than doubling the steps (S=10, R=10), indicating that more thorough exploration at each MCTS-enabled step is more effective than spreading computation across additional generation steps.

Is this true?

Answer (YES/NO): YES